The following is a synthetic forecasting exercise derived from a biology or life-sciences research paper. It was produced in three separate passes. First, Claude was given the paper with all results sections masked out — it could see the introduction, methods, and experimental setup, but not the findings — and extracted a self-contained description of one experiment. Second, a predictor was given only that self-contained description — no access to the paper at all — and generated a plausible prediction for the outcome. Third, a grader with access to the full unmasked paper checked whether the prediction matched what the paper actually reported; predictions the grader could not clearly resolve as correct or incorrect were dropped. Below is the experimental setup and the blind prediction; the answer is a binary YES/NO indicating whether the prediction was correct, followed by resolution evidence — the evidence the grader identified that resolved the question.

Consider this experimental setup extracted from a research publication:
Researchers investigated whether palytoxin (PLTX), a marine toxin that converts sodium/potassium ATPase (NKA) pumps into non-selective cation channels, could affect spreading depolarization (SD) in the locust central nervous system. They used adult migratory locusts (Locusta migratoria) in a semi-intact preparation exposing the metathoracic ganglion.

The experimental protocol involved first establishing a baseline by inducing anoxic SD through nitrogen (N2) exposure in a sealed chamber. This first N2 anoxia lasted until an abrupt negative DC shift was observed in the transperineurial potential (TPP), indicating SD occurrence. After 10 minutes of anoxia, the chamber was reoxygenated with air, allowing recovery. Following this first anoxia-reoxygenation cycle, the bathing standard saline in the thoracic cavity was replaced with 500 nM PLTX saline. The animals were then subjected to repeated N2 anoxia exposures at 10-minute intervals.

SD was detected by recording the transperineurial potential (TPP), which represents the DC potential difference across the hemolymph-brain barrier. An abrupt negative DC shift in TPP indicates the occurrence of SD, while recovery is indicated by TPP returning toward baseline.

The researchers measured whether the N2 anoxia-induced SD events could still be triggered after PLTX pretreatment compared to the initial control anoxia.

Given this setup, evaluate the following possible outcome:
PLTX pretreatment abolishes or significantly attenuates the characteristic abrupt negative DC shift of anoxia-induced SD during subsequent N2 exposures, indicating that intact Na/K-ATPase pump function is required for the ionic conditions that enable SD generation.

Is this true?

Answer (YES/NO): YES